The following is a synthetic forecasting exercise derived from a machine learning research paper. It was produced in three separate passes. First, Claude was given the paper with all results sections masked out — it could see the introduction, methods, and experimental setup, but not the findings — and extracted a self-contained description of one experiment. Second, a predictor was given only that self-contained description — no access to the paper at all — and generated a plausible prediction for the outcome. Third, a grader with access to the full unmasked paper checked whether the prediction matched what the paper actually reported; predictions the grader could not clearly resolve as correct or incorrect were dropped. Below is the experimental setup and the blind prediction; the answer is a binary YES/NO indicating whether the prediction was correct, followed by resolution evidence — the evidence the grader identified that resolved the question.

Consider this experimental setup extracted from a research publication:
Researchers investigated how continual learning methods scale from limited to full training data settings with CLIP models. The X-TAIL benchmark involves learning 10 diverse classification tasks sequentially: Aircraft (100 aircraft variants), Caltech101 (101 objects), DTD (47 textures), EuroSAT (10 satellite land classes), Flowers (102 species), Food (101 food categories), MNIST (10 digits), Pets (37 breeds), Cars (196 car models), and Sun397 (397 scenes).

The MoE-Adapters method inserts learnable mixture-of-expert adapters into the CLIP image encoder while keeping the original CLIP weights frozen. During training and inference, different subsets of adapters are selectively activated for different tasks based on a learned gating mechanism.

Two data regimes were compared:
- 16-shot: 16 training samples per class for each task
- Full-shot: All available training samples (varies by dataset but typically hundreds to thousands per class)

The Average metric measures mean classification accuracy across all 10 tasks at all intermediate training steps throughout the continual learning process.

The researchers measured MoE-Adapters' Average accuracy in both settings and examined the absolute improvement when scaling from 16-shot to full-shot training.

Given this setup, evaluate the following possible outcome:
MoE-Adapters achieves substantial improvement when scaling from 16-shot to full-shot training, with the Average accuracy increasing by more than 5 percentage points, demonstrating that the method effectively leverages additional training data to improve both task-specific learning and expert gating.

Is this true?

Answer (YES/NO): NO